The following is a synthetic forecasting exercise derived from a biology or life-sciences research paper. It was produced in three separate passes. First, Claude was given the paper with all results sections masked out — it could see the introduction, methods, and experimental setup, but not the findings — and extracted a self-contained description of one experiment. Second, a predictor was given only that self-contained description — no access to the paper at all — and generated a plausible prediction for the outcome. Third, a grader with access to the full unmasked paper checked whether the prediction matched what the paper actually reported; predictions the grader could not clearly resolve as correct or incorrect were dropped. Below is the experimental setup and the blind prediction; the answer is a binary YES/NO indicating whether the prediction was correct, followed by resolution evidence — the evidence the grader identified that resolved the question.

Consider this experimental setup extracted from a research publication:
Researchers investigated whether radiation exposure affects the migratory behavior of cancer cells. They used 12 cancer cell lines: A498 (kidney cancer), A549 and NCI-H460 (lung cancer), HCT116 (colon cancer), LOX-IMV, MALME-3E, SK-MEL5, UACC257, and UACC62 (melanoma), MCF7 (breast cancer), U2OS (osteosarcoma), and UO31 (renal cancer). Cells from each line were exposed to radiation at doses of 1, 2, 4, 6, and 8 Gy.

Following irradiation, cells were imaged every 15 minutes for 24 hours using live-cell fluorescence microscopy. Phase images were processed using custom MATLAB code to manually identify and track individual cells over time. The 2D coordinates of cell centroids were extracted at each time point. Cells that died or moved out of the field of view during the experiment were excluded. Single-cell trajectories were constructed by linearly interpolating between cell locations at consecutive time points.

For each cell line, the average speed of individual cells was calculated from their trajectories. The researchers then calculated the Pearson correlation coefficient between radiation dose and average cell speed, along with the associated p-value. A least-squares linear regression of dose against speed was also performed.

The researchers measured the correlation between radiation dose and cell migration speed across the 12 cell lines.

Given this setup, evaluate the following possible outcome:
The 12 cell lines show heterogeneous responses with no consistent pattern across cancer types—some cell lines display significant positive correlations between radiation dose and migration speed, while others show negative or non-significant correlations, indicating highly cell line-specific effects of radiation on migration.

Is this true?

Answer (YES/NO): YES